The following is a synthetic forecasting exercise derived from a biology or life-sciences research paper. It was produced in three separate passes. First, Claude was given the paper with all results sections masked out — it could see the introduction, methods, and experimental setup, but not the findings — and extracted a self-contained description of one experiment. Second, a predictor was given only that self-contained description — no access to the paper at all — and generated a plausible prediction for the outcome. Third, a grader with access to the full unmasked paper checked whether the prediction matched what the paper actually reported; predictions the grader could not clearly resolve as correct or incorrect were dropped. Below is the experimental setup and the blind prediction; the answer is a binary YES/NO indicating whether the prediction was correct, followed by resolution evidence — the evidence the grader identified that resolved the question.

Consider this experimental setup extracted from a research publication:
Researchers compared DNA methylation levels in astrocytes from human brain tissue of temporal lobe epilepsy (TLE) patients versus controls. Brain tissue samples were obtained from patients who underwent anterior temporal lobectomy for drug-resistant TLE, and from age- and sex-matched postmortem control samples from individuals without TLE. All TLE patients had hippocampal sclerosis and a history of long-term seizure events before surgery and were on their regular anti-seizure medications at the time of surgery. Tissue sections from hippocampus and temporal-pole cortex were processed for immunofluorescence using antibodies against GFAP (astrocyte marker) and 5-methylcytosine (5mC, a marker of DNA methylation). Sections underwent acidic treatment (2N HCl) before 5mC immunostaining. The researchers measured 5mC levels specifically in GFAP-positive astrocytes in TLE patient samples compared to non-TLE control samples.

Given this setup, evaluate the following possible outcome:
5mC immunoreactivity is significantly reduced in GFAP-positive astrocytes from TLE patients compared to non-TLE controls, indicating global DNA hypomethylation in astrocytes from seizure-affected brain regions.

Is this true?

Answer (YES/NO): NO